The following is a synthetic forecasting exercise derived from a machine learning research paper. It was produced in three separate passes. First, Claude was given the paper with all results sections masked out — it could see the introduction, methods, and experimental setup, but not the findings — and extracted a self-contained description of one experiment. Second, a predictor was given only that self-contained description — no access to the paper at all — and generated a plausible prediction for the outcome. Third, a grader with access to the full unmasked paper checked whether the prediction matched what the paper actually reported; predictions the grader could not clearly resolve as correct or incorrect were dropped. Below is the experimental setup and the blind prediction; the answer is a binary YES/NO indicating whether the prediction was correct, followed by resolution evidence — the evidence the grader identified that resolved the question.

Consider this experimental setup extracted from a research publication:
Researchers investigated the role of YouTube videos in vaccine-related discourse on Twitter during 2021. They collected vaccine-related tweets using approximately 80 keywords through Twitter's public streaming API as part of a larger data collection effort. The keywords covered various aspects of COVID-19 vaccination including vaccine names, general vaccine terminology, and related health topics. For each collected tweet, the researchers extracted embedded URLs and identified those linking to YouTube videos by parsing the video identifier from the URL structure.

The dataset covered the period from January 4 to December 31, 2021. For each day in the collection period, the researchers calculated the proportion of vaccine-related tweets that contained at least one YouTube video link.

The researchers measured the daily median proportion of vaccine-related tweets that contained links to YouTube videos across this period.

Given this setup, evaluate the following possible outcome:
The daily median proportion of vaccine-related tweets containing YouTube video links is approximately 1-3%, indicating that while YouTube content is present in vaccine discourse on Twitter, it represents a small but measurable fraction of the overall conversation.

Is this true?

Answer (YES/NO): NO